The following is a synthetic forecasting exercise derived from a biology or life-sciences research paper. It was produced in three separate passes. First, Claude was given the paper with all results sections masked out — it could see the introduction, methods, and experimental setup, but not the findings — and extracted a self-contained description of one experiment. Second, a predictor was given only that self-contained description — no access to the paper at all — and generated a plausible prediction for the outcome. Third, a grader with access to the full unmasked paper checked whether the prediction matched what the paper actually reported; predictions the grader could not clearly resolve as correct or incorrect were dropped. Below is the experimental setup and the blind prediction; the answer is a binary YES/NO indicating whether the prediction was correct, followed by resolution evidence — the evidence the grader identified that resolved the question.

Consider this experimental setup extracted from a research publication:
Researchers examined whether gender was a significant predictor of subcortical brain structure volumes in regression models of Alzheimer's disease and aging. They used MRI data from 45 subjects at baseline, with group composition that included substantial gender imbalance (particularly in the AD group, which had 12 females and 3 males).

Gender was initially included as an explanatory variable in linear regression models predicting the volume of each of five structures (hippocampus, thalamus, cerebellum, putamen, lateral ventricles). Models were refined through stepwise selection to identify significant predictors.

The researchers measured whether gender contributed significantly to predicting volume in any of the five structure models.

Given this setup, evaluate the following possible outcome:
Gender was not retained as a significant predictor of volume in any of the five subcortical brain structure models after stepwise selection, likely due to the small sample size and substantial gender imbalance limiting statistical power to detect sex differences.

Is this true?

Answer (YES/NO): YES